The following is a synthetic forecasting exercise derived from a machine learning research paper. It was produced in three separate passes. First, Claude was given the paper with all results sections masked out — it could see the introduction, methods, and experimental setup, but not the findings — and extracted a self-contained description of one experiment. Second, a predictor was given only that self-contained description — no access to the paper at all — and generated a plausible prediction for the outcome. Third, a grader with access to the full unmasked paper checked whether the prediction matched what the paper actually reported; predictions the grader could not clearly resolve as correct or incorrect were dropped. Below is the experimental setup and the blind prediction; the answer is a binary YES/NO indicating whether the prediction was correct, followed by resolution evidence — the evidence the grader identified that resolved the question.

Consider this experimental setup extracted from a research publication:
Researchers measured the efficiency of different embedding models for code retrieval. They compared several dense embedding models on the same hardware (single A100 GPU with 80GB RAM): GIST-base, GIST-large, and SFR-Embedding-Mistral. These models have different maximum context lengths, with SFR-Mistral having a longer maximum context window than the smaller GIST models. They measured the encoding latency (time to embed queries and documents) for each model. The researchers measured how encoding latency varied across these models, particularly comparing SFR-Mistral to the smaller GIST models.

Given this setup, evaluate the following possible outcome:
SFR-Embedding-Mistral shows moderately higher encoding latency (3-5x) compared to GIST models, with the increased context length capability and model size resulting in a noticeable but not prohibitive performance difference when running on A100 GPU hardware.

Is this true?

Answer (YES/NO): NO